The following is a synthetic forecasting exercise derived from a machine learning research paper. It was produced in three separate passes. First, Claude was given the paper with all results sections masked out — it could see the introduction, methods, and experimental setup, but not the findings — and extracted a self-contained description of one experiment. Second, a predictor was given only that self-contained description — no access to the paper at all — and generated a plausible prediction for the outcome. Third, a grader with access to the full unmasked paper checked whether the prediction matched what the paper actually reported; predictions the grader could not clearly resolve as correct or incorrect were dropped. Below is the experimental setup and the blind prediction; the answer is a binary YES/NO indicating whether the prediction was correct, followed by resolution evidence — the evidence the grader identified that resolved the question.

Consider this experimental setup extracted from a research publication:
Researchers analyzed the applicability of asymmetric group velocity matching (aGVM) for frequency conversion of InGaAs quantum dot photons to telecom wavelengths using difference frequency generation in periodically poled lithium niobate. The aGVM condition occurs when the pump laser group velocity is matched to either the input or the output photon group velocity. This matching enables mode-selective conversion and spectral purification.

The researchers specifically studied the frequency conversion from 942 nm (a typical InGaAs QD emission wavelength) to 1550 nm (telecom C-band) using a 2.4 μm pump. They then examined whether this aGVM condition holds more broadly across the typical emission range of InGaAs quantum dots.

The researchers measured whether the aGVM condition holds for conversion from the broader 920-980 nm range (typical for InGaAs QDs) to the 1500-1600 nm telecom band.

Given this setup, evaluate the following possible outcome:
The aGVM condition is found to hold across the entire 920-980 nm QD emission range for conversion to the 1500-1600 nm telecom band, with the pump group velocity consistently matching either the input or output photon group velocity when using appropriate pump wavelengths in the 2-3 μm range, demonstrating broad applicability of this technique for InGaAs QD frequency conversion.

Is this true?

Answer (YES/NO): YES